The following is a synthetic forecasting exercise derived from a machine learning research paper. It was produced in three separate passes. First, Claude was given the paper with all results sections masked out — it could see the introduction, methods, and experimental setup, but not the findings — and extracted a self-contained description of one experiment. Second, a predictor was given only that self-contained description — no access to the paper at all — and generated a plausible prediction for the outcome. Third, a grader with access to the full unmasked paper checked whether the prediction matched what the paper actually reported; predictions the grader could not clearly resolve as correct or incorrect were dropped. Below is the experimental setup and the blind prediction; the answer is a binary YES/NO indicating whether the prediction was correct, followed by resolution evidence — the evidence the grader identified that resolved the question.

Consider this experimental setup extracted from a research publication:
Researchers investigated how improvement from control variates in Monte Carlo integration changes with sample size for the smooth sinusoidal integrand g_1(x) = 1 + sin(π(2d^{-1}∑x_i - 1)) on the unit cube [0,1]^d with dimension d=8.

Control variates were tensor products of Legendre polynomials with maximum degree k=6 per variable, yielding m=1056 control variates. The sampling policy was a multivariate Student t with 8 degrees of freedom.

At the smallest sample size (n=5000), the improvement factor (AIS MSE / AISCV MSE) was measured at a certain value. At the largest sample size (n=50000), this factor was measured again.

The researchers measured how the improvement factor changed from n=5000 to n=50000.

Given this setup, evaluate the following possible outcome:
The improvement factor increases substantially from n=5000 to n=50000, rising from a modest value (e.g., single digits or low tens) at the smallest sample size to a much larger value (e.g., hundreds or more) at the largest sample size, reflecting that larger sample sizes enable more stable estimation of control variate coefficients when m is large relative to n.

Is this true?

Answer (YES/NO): NO